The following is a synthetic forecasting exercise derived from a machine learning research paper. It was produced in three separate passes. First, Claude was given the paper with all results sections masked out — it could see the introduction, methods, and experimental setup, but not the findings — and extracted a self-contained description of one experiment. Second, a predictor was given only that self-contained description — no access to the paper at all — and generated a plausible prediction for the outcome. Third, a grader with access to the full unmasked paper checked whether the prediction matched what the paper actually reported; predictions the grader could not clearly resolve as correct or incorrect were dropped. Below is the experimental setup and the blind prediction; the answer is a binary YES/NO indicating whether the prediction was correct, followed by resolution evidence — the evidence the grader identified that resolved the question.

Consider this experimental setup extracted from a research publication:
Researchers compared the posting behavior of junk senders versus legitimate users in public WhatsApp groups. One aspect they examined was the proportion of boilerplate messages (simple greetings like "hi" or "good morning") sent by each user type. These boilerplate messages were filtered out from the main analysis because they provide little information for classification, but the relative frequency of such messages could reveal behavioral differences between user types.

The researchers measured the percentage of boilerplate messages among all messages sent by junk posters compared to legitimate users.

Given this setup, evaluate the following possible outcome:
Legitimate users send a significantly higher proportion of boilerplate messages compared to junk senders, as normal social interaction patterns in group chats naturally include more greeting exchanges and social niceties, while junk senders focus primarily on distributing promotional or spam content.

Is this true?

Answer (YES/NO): YES